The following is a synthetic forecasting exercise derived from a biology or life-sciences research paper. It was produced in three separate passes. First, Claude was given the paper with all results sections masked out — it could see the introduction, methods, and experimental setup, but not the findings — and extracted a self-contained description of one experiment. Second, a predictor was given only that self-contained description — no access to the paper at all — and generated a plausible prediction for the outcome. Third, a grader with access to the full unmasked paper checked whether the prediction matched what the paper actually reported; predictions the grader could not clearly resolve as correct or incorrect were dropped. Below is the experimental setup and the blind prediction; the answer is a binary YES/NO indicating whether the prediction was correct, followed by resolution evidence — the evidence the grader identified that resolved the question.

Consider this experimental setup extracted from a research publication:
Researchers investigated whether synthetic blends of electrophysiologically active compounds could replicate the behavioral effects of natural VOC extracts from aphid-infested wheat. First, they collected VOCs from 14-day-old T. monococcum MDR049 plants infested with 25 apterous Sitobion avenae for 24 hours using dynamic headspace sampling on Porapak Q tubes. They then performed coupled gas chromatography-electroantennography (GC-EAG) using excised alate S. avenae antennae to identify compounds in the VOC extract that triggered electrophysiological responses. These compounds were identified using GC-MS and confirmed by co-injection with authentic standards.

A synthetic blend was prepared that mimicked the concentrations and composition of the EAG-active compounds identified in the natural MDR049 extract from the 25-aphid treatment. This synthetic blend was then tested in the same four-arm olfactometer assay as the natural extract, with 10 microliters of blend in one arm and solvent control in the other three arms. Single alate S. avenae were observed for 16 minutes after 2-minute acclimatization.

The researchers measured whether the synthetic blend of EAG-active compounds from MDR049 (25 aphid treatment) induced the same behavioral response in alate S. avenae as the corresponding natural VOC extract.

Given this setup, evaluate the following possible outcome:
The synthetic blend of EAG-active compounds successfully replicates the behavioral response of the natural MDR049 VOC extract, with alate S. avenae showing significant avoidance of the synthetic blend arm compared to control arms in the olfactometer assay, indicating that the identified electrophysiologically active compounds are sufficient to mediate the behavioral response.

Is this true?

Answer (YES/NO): YES